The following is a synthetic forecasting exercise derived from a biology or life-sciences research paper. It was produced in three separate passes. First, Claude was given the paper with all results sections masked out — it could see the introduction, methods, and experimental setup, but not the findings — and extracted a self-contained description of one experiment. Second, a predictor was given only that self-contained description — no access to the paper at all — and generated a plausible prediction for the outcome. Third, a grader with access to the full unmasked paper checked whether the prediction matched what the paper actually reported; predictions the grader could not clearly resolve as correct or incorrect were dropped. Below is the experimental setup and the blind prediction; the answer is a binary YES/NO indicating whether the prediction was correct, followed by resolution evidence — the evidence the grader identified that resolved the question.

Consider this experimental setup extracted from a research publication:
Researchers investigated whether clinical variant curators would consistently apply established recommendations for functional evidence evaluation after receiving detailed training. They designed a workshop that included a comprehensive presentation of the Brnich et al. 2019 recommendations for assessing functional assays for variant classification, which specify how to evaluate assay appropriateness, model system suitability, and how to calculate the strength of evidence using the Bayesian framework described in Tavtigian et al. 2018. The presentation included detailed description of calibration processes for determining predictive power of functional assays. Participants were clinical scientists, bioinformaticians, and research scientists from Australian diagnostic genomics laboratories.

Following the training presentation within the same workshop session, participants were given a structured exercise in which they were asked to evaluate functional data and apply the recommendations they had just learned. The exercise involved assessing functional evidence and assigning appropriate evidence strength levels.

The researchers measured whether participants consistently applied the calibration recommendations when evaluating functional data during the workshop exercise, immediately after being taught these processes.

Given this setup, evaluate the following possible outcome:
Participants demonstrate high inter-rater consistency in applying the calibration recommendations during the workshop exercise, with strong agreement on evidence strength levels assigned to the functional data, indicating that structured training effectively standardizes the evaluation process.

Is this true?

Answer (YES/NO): NO